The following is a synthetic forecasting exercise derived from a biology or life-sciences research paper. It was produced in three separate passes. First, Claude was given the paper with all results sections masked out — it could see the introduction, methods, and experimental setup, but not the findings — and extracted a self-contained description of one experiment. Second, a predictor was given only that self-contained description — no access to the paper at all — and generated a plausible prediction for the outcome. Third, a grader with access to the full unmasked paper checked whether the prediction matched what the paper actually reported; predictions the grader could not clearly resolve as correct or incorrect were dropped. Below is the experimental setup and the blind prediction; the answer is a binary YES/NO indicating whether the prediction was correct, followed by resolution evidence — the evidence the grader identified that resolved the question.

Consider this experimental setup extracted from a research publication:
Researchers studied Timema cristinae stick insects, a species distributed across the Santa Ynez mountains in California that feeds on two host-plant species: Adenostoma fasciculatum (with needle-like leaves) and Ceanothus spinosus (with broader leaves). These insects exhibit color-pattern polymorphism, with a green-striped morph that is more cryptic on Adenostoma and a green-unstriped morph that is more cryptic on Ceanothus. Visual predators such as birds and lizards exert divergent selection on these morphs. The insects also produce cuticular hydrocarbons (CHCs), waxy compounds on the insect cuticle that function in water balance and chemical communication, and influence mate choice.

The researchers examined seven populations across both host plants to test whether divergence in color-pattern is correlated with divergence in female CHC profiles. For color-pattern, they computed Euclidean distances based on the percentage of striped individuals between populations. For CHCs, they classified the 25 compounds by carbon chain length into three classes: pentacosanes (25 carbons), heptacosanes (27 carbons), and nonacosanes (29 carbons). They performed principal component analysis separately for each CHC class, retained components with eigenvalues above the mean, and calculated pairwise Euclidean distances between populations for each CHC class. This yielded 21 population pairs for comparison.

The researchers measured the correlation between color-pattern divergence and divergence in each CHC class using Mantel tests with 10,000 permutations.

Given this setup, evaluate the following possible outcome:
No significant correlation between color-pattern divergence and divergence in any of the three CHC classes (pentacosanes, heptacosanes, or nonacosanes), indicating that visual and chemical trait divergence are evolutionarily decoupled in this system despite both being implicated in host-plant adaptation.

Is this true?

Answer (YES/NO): NO